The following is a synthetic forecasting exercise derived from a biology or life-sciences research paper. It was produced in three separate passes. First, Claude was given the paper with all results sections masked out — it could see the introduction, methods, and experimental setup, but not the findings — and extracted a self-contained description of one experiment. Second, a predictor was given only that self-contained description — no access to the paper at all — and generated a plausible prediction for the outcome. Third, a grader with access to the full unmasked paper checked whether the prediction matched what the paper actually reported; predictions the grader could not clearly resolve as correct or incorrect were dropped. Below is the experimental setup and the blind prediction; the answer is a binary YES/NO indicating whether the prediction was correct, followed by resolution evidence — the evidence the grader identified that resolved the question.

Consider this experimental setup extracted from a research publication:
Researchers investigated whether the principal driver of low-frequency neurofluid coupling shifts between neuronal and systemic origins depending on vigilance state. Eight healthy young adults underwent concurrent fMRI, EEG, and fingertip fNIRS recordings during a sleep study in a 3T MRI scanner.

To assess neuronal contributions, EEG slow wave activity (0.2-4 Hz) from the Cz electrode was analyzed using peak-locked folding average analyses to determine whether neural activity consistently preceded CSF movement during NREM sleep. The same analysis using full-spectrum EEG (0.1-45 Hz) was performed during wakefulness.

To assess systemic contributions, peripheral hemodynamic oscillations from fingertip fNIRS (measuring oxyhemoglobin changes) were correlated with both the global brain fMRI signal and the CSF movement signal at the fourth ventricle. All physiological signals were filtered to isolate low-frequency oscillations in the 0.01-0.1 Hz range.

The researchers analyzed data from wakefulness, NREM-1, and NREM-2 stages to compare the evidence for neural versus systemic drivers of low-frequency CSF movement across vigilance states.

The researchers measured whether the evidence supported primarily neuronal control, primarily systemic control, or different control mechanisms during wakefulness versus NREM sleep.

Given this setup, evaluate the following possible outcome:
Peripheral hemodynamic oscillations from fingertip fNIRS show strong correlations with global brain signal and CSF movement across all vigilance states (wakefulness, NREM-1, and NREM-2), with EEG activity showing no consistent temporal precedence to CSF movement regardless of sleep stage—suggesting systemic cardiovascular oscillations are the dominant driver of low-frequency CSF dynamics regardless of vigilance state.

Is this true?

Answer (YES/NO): NO